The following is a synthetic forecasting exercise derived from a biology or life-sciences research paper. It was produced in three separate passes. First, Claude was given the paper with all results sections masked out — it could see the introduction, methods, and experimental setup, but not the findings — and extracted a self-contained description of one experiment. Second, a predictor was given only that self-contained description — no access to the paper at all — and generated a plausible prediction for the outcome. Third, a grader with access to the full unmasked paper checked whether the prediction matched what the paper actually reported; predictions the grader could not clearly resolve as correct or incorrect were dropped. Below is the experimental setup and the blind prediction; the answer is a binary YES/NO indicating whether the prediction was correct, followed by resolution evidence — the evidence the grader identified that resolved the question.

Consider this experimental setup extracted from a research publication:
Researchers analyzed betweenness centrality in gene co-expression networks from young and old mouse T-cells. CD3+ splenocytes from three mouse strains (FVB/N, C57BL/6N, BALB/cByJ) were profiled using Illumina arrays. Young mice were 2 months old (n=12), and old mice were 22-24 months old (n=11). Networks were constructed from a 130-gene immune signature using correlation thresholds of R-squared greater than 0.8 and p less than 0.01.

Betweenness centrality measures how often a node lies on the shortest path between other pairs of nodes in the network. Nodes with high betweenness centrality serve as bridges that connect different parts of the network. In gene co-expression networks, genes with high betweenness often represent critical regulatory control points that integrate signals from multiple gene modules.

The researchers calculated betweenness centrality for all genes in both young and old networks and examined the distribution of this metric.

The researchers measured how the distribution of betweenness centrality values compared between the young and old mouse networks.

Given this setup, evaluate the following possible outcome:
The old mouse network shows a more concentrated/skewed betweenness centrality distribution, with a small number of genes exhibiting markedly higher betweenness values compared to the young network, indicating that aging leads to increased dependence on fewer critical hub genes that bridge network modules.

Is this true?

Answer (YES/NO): NO